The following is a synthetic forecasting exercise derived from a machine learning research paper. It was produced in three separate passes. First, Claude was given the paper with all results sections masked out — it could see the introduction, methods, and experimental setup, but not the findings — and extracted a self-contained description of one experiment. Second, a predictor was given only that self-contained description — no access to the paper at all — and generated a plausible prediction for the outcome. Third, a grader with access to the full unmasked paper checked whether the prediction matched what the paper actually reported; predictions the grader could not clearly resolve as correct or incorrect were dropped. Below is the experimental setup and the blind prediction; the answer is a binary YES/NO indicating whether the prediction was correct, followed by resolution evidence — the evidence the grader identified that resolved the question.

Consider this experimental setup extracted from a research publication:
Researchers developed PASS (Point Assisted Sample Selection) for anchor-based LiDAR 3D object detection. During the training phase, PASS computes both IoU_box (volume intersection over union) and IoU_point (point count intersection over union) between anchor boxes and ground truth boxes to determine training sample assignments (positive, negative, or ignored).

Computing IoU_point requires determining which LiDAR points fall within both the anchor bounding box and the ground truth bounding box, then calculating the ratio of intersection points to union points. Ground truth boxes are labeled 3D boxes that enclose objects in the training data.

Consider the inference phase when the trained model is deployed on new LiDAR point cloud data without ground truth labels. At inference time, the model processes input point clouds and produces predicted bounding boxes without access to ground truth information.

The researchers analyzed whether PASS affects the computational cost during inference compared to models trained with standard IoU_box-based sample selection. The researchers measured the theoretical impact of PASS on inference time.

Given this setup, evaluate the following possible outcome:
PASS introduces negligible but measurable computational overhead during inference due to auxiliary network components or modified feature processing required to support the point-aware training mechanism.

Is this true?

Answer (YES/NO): NO